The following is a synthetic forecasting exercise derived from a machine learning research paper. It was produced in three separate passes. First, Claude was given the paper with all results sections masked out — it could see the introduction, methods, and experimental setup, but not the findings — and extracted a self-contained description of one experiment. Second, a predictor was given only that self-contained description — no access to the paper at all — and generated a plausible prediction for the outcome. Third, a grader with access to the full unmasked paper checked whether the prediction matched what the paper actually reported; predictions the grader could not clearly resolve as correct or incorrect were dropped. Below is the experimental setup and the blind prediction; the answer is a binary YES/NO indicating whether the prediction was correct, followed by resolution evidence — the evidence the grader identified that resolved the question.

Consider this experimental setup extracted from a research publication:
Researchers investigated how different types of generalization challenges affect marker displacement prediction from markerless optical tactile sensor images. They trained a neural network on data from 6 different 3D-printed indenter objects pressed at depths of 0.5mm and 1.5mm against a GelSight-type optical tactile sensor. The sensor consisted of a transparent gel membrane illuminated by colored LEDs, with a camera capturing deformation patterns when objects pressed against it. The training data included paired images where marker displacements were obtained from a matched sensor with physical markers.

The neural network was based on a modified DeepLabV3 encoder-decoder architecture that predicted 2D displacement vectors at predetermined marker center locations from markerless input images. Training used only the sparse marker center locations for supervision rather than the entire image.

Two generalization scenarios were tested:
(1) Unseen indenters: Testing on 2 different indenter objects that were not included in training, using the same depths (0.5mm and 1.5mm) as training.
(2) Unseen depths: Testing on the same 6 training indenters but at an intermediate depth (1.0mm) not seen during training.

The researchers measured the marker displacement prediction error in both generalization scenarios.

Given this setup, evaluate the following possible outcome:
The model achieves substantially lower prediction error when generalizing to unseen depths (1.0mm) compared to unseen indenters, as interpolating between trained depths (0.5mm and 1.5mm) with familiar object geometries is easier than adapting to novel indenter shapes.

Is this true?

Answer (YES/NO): NO